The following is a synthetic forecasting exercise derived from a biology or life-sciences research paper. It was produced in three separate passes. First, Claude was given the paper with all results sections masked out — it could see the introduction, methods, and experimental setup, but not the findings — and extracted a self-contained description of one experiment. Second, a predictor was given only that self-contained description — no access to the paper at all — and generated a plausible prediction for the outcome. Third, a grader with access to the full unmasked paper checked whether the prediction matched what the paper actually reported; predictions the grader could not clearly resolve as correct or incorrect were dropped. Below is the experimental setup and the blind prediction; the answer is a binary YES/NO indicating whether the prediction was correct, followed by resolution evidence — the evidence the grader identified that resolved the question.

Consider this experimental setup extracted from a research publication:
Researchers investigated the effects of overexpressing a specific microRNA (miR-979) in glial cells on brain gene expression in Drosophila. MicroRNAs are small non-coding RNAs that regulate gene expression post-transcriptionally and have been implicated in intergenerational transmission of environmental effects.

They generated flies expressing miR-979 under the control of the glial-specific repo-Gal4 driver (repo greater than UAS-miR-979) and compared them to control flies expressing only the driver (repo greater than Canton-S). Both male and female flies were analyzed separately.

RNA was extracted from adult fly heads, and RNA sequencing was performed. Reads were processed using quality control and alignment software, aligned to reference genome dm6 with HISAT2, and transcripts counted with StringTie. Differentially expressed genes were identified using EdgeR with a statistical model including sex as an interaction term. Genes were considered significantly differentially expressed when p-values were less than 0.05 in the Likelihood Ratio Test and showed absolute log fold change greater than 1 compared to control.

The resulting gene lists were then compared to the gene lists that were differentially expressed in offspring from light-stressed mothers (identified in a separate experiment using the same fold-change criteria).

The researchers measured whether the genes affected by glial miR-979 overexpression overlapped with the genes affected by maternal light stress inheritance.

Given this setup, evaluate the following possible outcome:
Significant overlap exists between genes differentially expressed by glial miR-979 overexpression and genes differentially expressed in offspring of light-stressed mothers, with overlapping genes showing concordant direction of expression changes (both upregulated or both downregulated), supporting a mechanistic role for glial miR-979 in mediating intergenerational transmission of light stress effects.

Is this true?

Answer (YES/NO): NO